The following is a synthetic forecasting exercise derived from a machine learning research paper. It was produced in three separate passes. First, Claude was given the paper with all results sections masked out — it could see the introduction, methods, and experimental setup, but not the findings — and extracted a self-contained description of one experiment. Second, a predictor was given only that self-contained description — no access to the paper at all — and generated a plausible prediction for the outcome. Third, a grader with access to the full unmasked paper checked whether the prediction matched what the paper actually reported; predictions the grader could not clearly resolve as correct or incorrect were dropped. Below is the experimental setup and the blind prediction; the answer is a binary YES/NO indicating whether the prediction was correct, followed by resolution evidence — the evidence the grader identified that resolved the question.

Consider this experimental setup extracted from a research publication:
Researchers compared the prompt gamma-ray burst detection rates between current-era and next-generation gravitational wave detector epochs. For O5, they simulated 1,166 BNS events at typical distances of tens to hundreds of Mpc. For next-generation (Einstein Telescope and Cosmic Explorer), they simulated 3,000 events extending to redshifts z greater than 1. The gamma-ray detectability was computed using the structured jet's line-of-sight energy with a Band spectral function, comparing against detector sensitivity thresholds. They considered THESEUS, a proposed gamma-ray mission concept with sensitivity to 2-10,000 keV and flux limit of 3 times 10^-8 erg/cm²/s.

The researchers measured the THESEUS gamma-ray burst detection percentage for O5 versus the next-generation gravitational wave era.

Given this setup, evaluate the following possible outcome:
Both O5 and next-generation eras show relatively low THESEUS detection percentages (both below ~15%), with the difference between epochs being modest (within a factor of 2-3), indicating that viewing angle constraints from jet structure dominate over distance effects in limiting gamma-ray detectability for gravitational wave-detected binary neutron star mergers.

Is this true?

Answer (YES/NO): NO